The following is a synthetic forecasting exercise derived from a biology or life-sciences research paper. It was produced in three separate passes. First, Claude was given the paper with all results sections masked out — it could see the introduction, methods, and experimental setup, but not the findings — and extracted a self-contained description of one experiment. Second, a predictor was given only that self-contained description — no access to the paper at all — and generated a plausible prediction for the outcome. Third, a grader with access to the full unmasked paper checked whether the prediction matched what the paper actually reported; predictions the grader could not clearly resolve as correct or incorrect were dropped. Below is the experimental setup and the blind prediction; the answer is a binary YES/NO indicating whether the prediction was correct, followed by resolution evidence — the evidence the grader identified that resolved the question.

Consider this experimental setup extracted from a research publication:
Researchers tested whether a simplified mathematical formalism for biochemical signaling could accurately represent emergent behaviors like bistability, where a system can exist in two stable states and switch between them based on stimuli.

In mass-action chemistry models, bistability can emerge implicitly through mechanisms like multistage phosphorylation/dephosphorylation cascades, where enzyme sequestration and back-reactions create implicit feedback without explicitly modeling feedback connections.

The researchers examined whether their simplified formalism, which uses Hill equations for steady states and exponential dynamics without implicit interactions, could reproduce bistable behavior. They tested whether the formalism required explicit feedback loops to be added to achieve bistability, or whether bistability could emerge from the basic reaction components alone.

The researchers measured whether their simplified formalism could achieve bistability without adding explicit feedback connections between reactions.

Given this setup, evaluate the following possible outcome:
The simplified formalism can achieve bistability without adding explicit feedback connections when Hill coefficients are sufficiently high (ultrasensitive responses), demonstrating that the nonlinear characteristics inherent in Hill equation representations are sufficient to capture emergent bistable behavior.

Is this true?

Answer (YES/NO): NO